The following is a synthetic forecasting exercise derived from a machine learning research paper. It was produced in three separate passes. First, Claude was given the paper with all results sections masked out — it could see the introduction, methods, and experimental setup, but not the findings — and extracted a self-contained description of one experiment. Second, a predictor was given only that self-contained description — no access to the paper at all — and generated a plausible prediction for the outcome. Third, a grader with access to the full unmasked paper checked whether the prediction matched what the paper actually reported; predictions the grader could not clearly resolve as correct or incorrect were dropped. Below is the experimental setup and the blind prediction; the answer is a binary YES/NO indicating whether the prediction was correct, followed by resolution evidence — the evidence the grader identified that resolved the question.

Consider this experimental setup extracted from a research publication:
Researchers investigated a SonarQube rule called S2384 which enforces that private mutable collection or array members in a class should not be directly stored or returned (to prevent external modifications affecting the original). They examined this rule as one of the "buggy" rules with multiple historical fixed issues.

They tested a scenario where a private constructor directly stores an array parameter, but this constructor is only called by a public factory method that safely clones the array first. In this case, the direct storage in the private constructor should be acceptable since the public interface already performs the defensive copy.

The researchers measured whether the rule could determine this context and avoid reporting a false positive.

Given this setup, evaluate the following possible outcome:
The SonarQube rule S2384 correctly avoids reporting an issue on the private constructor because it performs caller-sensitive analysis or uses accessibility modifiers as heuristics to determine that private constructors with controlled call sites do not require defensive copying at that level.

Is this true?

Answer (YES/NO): NO